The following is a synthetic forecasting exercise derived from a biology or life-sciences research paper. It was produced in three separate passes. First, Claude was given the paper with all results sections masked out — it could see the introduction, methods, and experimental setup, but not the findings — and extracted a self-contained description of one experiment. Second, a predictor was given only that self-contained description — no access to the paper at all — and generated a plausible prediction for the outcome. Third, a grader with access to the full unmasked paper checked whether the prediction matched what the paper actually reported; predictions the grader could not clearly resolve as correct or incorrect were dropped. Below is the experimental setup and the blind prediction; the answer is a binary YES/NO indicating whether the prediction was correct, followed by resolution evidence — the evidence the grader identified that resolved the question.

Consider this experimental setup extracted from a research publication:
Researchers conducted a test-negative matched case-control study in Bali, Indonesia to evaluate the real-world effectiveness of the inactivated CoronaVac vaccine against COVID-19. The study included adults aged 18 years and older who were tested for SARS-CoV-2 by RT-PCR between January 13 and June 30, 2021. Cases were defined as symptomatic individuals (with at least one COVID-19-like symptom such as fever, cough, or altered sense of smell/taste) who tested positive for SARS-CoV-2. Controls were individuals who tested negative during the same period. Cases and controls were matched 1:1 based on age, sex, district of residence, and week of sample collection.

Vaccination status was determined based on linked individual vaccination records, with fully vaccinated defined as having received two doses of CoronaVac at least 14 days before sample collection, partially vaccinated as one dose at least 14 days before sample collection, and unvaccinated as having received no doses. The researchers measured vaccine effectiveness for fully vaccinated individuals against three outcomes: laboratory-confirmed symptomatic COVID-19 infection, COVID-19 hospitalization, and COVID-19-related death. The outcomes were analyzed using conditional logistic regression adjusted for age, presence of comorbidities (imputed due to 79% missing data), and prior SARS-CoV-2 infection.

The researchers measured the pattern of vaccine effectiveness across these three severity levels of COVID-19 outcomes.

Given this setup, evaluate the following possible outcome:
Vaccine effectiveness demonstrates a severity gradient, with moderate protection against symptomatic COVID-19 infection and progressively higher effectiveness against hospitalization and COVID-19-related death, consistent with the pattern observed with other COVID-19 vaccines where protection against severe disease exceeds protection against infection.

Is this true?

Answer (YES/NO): YES